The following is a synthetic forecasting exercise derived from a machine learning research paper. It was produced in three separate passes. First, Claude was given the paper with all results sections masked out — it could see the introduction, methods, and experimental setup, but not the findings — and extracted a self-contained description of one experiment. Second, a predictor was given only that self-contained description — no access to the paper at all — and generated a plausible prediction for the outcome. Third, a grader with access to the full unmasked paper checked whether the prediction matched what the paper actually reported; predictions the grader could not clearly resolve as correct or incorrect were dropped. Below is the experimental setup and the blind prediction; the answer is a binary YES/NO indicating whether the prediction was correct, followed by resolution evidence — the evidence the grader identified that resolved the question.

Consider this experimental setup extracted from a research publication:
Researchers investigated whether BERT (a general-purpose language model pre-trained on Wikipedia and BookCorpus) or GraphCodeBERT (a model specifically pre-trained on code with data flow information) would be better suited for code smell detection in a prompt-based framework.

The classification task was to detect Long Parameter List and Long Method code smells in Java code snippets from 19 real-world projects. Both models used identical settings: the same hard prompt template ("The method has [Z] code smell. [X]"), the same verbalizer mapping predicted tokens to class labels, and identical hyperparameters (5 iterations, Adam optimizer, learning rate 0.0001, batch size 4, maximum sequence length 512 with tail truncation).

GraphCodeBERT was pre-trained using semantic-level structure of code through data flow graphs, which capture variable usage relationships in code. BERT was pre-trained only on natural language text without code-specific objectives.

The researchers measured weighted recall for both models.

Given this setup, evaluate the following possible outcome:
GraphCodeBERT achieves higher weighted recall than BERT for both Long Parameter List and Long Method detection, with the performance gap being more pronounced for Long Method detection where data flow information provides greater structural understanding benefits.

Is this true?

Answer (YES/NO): NO